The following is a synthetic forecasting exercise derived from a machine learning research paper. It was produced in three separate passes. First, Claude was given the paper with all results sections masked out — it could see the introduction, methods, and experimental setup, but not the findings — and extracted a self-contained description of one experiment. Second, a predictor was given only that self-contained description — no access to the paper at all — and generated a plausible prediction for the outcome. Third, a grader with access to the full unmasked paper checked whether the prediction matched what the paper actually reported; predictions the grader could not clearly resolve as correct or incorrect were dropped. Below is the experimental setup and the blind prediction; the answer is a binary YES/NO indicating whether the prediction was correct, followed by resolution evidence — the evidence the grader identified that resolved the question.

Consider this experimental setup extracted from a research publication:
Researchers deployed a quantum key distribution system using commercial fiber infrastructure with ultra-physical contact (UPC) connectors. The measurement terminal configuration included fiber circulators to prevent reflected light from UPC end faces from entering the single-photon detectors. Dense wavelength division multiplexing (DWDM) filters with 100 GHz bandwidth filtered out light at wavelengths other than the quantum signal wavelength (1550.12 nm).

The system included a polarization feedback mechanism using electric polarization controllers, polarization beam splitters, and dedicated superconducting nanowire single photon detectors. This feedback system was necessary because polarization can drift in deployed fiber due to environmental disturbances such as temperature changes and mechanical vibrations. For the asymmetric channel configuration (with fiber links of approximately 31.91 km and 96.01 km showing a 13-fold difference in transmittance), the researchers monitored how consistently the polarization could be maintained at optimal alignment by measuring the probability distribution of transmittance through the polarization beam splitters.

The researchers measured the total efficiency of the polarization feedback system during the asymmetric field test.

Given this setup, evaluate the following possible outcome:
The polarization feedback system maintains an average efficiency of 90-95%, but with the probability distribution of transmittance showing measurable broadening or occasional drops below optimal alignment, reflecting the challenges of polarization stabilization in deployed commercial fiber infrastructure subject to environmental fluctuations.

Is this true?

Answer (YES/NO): NO